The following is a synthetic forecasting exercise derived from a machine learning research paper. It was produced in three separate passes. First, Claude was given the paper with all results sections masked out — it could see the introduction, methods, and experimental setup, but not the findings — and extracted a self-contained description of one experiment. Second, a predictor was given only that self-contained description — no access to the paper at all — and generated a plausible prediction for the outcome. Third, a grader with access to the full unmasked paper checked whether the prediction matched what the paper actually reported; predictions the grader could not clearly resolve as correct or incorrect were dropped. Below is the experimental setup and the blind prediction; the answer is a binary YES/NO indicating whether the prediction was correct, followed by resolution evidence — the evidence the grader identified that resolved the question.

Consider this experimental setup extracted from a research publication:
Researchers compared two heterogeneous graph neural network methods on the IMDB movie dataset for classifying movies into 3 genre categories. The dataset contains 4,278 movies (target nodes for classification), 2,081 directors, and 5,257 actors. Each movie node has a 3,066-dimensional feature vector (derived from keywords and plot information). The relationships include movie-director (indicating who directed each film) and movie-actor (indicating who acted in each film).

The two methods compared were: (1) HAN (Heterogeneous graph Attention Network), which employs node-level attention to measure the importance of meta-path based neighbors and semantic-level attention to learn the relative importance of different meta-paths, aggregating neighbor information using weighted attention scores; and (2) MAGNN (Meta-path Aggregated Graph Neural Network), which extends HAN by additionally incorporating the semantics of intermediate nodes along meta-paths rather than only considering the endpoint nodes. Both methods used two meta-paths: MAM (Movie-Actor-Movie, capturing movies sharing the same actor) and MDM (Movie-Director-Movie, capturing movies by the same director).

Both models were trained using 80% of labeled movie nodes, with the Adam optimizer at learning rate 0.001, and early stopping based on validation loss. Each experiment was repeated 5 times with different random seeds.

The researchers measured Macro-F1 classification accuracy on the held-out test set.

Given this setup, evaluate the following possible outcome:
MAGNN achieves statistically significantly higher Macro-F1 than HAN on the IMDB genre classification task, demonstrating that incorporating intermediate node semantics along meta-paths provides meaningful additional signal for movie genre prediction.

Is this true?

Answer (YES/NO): NO